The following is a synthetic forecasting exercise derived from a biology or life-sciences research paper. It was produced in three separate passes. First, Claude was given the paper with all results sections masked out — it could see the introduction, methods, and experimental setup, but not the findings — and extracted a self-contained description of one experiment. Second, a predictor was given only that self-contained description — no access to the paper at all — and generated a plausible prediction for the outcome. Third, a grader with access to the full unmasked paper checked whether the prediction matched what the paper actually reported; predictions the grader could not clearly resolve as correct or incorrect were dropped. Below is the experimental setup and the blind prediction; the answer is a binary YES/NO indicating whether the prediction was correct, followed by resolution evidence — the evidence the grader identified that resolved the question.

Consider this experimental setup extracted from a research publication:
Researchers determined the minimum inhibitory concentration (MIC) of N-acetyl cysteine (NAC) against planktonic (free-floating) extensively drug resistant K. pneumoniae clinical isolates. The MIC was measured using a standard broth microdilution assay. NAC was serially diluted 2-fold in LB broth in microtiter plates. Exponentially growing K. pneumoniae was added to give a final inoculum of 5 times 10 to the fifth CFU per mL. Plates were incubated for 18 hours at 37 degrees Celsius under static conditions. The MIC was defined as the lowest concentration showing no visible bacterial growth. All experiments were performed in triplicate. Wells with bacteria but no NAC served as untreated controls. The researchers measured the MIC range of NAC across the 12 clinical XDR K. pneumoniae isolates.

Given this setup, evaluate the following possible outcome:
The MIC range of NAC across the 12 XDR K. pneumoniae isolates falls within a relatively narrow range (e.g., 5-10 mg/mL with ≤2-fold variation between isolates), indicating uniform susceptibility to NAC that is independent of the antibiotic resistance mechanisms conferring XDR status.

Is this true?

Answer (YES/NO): YES